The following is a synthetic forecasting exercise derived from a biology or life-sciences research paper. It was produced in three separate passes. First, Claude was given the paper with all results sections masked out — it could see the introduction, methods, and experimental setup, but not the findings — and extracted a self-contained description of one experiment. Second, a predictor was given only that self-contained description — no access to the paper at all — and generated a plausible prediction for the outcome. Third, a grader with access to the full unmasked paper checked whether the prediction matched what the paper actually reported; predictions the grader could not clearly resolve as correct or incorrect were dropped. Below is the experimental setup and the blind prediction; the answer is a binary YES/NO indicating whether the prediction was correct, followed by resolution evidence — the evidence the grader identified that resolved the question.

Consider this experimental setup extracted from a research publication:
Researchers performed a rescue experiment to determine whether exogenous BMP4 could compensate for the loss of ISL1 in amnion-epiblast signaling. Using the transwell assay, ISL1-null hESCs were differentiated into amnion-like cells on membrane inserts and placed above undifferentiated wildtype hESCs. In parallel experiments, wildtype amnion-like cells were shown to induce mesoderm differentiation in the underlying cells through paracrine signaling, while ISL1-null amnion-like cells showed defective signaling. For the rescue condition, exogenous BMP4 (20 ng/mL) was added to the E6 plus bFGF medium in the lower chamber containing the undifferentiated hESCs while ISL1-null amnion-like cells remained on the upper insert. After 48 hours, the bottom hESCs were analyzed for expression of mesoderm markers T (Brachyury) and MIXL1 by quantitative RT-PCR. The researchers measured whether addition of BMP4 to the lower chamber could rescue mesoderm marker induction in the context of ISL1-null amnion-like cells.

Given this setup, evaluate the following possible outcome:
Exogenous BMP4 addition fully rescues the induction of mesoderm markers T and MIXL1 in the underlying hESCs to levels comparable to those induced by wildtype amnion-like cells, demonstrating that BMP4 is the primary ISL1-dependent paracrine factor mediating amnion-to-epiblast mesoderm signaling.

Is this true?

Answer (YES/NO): NO